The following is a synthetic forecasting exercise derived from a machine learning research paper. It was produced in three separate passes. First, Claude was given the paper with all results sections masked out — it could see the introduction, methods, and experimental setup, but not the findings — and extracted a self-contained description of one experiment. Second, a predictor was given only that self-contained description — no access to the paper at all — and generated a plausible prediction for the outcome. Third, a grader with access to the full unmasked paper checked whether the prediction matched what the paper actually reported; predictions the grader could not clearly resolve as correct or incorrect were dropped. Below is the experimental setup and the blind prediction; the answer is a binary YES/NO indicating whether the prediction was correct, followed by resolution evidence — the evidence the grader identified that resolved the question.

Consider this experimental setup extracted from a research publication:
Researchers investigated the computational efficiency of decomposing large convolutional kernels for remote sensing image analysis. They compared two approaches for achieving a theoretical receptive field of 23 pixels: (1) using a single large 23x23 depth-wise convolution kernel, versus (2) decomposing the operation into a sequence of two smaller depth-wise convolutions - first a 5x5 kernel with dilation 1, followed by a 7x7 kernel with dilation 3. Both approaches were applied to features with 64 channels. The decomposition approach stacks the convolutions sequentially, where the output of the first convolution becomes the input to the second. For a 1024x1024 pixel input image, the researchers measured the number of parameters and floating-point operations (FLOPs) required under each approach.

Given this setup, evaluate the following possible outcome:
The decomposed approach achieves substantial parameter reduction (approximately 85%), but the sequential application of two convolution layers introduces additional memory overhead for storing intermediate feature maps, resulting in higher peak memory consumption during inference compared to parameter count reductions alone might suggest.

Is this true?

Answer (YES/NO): NO